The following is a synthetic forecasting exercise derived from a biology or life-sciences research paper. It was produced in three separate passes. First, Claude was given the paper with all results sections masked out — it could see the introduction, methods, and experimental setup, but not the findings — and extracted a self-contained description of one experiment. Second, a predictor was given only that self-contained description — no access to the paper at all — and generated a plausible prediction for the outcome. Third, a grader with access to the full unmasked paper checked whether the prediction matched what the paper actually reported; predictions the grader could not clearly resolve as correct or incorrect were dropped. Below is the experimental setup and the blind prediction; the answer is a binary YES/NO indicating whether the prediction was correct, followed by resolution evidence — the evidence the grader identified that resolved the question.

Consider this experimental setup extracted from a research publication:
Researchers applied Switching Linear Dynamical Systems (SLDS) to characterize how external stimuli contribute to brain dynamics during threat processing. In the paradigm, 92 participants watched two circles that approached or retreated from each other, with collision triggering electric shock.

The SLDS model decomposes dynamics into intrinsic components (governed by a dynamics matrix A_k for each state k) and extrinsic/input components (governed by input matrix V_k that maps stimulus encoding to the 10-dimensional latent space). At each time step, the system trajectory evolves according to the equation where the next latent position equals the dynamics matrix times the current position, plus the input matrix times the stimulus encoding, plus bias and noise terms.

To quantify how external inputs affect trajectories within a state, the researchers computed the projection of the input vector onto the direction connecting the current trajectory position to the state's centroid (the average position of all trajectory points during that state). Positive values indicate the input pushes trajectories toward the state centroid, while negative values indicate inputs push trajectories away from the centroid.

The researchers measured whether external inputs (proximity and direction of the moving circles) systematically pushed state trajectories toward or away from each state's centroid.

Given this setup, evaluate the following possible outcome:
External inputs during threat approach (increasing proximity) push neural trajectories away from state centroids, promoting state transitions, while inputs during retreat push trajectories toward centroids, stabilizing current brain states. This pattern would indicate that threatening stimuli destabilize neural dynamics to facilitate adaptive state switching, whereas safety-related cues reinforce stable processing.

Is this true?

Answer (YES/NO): NO